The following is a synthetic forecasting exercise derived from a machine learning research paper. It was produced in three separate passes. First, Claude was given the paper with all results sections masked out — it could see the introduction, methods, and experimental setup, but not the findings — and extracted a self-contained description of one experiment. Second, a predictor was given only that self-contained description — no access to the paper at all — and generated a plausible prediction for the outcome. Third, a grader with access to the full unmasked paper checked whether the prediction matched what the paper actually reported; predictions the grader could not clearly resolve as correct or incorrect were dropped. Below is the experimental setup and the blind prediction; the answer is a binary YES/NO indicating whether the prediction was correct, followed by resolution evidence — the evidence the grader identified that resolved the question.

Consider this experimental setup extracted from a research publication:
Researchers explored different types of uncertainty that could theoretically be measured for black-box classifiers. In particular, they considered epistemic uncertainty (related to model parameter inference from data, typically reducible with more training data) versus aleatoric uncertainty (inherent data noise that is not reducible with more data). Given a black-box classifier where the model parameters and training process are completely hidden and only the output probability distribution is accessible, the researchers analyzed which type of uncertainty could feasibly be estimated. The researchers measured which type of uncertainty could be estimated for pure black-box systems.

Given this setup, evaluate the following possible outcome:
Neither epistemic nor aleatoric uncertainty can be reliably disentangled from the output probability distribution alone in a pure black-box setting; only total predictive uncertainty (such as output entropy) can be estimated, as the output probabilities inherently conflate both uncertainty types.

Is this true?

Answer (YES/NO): NO